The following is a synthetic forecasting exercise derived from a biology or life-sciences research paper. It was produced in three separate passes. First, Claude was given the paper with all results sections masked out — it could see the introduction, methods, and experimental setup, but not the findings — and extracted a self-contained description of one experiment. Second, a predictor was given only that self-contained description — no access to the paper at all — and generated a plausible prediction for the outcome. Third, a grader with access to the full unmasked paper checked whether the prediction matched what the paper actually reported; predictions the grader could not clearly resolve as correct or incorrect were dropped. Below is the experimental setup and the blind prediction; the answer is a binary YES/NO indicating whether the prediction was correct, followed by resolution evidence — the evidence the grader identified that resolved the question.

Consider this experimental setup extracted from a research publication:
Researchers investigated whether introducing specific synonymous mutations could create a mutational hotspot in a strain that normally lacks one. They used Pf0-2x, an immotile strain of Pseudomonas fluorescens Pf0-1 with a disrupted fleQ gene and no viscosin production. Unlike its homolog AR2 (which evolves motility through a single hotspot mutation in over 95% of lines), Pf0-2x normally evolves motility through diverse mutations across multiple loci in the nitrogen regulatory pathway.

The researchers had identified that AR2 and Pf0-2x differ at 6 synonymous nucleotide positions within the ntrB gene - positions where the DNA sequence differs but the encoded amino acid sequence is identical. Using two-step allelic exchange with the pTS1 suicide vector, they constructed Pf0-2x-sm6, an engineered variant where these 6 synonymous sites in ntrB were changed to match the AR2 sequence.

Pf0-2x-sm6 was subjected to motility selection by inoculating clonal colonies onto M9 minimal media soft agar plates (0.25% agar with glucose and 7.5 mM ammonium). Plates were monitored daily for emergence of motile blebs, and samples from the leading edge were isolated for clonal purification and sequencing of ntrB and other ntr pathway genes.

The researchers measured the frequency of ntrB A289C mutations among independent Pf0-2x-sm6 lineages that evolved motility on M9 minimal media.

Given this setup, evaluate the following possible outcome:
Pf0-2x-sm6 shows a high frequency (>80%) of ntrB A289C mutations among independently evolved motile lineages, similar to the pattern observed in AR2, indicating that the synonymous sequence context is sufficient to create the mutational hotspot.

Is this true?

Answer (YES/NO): NO